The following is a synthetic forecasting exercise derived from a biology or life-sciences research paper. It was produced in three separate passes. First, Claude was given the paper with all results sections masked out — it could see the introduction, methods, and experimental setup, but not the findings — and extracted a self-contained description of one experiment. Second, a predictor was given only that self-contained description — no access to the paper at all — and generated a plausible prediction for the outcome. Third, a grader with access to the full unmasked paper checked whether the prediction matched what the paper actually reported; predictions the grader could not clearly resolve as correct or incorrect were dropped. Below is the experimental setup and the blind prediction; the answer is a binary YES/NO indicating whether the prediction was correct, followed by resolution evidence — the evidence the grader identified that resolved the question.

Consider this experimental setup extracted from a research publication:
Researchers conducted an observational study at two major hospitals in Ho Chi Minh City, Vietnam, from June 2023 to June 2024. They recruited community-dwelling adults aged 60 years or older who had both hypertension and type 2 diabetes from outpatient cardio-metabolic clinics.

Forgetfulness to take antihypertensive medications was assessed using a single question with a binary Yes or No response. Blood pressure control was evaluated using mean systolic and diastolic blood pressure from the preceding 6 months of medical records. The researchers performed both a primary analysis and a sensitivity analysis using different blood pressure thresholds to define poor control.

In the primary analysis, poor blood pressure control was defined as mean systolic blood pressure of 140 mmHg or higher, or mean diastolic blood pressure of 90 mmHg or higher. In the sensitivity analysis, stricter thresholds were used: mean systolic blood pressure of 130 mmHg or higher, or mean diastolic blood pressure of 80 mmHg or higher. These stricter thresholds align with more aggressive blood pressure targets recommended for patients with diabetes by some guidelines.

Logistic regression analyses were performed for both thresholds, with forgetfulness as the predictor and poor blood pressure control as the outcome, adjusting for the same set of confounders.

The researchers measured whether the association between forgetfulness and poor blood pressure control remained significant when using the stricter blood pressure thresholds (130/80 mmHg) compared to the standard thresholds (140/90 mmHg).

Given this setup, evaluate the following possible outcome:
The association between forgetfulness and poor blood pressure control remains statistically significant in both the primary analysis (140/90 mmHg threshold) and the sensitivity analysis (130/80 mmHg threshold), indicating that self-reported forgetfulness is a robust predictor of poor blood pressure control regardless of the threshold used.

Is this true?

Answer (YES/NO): NO